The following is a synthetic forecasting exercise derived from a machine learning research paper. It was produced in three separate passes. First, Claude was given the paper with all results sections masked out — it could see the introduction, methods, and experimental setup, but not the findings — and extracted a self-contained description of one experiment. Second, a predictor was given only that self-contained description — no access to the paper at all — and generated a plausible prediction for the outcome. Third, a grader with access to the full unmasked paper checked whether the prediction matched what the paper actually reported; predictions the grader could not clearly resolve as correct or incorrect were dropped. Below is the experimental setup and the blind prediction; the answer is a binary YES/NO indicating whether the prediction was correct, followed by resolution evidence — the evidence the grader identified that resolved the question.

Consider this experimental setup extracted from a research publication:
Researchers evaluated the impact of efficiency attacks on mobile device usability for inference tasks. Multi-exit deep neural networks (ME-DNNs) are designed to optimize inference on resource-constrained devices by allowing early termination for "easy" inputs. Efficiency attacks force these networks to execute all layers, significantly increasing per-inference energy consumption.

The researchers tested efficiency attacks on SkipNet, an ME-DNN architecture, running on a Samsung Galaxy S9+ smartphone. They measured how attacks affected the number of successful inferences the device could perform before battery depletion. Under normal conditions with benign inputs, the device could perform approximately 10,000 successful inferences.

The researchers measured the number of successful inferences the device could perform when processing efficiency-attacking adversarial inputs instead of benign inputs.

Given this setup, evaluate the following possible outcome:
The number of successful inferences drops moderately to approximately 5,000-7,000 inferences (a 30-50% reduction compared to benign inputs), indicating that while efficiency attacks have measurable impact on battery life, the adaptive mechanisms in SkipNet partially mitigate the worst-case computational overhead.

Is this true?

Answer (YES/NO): NO